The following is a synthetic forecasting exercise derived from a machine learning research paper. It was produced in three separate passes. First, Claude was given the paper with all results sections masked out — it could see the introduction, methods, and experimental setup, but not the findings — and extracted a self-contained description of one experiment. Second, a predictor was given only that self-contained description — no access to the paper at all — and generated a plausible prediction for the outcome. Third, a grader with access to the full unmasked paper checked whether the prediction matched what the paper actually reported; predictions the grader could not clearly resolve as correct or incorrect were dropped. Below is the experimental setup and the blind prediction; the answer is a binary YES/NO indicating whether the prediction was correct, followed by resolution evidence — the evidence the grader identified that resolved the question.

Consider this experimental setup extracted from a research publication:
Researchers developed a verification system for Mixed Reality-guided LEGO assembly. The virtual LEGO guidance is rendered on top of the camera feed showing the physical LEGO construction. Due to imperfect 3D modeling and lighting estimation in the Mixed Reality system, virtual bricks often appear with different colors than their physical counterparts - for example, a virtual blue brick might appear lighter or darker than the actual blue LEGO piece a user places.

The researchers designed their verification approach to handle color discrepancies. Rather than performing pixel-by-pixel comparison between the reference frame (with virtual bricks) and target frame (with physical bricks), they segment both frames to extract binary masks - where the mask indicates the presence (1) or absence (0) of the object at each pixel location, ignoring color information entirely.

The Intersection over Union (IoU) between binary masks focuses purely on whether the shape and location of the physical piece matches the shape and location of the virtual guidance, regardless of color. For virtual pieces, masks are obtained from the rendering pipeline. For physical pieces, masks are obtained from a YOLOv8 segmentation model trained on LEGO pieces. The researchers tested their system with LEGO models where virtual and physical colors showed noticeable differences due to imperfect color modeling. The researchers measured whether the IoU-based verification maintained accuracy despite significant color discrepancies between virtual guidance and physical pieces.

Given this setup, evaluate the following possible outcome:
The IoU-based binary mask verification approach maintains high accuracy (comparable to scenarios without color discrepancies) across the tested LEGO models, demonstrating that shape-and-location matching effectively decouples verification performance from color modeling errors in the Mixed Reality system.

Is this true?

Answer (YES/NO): YES